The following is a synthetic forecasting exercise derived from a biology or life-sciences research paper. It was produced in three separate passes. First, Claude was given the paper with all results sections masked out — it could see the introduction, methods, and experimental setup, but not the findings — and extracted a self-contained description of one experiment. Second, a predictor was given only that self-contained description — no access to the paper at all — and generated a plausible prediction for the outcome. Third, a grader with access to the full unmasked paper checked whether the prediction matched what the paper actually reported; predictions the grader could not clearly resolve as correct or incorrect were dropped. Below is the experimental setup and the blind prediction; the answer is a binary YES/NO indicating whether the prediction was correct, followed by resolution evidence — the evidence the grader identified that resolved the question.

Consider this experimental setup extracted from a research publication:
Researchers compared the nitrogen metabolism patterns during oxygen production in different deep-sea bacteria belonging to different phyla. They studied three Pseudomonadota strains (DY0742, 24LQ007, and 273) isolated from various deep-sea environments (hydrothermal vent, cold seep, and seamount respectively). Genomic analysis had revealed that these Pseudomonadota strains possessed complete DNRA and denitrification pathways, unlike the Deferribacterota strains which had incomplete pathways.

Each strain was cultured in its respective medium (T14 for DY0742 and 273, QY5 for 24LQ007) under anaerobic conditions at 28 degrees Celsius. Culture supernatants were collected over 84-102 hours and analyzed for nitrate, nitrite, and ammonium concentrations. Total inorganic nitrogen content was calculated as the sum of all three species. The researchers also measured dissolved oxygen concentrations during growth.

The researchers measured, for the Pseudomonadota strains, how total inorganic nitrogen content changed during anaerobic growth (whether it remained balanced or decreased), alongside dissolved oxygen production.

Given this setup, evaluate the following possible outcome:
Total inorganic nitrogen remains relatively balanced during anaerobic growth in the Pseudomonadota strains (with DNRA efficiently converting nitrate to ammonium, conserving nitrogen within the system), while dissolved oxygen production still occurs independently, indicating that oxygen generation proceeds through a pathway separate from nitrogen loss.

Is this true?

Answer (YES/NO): NO